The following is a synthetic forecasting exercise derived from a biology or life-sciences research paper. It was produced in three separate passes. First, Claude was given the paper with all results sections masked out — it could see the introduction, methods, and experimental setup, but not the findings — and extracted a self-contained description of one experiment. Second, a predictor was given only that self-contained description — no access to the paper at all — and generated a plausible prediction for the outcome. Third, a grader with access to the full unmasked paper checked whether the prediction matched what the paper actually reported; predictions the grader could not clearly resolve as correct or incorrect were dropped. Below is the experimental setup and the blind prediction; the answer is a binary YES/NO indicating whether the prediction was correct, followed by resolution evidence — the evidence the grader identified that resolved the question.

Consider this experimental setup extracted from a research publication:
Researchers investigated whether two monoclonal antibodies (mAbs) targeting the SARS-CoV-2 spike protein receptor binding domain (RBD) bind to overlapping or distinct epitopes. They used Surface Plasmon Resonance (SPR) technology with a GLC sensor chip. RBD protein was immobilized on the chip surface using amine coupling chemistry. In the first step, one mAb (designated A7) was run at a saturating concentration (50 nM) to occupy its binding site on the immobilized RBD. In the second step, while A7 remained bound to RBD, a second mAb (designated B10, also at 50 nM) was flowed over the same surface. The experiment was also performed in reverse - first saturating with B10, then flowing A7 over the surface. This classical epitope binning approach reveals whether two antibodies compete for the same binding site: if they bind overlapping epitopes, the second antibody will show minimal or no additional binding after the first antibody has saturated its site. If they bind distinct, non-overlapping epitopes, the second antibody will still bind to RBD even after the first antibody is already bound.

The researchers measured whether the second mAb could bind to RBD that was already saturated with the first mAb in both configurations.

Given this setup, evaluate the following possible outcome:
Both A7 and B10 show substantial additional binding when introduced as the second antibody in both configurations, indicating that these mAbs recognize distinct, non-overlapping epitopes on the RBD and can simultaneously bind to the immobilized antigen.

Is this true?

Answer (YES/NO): YES